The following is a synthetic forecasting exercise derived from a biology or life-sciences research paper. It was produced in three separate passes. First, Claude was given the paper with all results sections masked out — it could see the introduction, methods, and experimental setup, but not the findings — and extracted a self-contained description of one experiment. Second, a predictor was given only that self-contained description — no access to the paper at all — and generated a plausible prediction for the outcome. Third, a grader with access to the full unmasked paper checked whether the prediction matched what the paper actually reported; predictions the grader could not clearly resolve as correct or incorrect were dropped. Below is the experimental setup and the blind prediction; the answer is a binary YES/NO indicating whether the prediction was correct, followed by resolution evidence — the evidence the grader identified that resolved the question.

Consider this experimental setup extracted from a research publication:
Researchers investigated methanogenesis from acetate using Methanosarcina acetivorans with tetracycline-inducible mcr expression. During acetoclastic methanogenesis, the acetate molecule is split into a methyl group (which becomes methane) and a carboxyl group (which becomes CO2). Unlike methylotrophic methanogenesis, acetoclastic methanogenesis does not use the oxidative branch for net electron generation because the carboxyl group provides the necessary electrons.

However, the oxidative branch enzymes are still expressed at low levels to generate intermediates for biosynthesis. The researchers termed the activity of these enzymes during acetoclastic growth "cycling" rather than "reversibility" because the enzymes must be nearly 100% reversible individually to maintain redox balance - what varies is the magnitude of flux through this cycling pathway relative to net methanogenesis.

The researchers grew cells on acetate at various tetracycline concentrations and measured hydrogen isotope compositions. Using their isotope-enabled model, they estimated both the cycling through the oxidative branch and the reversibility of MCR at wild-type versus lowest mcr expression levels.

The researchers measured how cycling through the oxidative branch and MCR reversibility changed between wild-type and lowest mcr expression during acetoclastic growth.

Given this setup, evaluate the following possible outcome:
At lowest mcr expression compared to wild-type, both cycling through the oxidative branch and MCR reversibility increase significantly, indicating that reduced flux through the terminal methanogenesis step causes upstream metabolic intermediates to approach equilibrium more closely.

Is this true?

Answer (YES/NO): NO